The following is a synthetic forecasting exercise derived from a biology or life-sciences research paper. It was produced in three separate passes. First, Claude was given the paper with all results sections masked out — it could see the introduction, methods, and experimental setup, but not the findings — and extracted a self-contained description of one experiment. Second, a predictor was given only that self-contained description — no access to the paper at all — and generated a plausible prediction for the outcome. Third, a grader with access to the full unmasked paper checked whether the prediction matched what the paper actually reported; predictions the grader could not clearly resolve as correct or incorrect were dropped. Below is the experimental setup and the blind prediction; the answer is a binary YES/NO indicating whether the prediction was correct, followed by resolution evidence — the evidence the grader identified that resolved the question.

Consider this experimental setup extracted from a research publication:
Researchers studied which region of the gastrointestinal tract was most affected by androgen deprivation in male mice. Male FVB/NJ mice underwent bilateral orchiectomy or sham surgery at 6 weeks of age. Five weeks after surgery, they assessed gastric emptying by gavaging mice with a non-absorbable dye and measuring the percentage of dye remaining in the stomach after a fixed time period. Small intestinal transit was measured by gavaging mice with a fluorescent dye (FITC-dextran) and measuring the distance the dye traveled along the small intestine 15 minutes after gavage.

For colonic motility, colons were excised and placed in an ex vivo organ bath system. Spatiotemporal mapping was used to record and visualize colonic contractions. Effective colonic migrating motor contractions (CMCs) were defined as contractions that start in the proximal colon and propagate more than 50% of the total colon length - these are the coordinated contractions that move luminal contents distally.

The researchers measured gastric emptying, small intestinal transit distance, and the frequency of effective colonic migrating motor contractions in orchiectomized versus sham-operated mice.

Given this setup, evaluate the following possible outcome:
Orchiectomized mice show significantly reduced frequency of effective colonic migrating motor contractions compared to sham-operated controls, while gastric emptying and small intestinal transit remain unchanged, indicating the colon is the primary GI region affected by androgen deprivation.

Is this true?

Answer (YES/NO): YES